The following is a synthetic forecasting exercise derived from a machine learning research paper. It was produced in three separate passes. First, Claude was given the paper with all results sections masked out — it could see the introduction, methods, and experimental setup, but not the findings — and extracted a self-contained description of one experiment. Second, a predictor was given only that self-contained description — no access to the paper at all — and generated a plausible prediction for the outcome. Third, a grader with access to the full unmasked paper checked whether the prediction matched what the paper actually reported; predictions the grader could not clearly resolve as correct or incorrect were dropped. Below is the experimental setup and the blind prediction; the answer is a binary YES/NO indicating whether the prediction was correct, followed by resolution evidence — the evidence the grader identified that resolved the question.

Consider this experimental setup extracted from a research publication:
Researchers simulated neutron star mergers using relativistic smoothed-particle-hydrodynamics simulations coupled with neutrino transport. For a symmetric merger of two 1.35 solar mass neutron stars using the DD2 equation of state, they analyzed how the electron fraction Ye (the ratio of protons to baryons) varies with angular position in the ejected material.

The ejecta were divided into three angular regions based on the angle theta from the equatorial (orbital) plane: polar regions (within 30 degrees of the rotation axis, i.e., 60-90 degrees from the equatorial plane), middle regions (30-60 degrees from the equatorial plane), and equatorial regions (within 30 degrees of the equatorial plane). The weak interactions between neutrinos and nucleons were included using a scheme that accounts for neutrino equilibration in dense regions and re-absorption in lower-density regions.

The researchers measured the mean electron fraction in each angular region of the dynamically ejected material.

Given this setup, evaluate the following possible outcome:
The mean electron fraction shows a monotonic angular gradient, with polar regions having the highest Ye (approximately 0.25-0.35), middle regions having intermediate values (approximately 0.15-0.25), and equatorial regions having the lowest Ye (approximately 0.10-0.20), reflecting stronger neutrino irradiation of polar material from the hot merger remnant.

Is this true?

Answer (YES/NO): NO